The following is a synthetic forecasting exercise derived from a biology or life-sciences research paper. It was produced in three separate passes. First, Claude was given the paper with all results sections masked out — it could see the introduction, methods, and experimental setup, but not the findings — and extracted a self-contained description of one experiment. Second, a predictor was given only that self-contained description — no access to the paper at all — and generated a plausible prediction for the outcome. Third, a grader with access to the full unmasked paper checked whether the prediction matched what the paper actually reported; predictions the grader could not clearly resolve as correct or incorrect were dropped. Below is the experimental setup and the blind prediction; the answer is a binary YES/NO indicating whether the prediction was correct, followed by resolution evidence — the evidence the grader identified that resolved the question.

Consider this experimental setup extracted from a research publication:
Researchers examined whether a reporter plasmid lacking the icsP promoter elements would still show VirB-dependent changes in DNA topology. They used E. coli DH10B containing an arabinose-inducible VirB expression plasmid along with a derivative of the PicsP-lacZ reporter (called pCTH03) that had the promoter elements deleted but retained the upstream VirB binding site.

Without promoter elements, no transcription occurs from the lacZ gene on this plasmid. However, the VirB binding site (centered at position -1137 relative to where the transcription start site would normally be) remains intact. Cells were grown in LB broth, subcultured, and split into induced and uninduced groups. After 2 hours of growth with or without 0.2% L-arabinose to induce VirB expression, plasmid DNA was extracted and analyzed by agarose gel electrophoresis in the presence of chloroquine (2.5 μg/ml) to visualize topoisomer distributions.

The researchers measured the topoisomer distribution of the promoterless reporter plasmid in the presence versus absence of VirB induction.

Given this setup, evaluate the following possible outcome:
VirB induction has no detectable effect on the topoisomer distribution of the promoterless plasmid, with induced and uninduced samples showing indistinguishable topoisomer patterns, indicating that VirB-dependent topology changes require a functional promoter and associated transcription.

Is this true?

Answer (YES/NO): NO